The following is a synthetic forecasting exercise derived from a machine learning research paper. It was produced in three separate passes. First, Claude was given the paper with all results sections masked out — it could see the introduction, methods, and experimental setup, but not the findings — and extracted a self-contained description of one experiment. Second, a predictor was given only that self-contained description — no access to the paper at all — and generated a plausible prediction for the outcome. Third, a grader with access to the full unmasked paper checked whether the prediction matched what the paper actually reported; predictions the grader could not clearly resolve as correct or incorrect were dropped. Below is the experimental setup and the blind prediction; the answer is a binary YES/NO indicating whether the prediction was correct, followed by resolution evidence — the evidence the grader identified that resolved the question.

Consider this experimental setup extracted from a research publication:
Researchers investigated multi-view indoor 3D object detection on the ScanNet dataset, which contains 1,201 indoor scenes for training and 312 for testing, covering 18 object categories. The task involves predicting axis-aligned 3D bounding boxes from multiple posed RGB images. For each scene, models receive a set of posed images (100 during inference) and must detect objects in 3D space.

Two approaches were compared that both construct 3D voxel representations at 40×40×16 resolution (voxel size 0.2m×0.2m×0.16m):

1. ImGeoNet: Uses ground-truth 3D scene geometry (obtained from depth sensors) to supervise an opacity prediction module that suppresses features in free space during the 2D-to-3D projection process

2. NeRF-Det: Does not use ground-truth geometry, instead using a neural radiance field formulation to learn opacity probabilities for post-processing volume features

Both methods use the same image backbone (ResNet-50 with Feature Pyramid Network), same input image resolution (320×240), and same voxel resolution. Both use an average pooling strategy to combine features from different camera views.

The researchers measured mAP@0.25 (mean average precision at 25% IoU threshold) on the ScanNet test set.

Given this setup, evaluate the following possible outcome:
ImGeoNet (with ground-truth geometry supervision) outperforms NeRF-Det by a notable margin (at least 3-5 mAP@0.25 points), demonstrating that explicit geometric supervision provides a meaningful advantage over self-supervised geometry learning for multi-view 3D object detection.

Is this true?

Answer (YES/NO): NO